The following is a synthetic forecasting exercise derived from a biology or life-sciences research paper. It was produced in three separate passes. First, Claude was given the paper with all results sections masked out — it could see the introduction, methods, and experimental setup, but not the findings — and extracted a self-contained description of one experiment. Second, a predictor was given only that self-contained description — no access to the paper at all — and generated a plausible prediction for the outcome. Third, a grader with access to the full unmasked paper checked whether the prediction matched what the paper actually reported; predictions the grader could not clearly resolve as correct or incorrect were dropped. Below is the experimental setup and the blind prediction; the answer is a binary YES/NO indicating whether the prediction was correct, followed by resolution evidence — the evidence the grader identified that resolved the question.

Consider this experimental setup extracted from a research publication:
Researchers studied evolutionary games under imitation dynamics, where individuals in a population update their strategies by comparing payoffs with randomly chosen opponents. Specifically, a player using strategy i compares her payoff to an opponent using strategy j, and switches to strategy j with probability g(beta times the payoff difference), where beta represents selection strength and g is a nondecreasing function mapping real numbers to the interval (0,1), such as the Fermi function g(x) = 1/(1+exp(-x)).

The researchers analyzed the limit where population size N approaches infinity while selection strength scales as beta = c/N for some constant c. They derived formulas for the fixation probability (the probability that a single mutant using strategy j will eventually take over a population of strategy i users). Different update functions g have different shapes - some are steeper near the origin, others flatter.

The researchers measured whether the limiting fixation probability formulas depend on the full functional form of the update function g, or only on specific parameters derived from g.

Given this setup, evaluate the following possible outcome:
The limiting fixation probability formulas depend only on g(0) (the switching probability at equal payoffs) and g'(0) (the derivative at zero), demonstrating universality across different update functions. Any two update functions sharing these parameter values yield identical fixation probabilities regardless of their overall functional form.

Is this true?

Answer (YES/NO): NO